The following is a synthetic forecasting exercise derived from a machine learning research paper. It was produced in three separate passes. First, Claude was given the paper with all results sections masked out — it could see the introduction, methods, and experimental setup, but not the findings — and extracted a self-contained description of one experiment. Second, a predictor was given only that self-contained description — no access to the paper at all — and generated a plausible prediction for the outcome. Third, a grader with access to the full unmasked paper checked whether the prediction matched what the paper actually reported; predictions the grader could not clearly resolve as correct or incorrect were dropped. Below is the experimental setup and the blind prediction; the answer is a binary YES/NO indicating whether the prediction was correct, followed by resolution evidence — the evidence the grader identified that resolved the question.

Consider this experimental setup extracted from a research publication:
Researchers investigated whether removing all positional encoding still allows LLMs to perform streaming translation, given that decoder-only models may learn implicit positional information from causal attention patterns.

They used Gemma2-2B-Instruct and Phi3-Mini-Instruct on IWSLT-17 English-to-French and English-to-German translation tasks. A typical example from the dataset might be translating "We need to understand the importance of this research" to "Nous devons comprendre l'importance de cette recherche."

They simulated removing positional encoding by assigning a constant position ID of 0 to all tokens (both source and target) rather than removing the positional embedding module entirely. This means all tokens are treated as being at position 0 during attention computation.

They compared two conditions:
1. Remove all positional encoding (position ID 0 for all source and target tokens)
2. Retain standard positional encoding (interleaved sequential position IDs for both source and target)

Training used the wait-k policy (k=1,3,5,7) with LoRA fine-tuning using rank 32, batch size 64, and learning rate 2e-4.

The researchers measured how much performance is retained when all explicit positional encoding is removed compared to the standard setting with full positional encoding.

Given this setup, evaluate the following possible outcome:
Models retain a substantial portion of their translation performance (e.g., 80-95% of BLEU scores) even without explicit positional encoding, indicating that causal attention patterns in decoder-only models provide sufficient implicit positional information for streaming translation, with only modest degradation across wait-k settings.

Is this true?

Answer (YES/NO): YES